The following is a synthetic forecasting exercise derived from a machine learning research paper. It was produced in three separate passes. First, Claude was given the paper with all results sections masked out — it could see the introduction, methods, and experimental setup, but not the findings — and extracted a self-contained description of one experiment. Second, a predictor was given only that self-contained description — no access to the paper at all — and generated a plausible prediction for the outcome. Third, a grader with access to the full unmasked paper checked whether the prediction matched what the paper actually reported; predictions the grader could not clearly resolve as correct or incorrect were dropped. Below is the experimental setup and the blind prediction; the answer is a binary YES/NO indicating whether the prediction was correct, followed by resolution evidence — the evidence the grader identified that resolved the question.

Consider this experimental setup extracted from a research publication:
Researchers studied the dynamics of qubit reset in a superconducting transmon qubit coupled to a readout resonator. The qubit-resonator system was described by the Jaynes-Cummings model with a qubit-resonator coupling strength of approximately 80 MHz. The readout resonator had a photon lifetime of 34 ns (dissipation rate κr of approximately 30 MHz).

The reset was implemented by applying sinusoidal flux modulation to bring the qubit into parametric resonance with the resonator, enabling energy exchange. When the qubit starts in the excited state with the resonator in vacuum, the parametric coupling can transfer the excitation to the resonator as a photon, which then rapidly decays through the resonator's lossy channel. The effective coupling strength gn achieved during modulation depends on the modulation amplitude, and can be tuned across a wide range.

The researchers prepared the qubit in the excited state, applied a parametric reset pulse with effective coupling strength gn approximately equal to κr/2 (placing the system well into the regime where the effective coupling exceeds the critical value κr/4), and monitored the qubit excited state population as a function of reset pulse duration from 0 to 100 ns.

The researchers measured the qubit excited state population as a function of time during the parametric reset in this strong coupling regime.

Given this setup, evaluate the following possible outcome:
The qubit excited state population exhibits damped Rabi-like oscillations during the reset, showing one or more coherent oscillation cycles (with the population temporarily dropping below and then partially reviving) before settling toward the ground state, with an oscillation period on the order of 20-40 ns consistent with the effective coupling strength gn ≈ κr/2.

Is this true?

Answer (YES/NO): YES